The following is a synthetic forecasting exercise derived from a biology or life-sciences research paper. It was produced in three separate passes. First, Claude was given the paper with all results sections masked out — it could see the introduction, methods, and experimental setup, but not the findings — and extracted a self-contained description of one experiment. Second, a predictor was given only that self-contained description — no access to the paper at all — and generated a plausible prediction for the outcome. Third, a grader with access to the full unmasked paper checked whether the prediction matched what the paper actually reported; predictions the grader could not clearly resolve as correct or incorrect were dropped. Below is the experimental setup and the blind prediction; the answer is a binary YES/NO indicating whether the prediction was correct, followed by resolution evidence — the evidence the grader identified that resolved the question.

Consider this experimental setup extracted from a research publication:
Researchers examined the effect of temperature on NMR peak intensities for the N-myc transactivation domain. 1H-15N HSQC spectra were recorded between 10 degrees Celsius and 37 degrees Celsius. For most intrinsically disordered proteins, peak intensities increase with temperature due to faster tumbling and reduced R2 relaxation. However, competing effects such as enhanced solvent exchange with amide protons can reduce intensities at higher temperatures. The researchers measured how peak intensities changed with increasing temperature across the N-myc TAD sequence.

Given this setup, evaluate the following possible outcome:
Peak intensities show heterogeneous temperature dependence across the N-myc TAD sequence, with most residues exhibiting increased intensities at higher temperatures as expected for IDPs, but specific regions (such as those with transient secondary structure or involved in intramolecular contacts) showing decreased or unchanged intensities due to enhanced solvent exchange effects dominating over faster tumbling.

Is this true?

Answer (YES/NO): NO